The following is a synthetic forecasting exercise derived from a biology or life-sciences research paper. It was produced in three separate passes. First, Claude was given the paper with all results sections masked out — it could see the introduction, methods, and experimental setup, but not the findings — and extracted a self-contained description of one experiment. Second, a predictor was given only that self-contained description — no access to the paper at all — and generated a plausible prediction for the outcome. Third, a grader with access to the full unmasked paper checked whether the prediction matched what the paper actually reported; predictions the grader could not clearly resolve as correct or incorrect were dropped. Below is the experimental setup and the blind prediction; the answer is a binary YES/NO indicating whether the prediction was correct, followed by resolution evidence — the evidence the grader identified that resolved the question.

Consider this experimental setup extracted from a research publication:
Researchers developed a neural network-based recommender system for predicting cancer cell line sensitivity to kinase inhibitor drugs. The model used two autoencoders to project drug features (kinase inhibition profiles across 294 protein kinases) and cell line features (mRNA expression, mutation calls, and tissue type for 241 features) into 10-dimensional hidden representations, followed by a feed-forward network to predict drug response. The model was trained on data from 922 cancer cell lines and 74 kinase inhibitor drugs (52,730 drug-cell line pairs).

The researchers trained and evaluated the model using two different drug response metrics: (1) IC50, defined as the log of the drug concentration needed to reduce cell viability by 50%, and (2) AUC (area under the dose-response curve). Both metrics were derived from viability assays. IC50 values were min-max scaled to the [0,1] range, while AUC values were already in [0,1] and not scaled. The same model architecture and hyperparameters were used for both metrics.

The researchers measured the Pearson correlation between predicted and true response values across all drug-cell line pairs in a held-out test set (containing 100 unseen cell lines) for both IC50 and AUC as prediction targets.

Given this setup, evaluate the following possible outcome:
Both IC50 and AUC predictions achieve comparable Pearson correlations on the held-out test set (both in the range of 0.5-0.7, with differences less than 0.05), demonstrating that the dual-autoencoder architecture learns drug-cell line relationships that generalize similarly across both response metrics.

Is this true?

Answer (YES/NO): NO